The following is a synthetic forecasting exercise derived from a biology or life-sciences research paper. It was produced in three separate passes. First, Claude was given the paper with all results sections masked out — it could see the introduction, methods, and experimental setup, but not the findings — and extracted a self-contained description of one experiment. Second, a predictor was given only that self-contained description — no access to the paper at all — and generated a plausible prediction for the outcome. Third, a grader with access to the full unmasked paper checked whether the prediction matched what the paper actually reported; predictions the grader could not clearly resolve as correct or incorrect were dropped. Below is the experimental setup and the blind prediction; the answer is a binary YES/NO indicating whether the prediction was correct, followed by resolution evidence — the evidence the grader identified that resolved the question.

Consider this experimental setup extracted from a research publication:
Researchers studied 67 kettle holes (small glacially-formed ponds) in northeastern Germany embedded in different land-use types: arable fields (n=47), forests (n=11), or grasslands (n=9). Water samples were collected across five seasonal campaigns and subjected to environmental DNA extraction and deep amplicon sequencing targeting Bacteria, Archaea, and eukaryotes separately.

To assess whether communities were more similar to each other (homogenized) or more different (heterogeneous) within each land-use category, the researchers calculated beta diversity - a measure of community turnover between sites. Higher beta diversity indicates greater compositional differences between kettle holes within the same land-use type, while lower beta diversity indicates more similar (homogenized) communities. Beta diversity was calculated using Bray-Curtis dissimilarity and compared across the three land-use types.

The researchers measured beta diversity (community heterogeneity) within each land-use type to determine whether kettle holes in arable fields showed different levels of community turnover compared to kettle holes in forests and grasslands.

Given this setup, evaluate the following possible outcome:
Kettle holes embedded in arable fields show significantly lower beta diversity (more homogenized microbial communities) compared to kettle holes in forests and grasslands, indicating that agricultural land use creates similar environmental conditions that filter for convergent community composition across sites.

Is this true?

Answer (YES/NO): NO